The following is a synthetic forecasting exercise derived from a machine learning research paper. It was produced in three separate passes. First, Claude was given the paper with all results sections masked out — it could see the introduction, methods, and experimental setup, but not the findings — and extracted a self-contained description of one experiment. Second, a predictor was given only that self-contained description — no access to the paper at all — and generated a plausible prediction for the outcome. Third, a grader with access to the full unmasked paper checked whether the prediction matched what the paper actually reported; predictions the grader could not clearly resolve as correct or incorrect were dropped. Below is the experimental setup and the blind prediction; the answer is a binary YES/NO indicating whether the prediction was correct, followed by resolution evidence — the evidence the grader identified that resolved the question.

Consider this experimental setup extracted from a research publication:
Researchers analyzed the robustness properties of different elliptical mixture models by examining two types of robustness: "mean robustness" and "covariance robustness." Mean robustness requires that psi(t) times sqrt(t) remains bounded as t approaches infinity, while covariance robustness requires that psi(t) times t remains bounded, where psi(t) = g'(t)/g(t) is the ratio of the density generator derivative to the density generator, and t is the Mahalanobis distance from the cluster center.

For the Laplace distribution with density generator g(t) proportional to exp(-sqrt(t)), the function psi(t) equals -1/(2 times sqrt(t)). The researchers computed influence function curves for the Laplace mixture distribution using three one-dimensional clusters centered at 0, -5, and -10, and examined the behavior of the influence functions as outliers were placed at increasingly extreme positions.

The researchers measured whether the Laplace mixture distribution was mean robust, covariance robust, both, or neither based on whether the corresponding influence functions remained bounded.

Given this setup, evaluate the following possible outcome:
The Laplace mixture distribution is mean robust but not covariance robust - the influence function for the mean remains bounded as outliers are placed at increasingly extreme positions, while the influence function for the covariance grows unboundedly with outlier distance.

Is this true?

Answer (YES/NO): YES